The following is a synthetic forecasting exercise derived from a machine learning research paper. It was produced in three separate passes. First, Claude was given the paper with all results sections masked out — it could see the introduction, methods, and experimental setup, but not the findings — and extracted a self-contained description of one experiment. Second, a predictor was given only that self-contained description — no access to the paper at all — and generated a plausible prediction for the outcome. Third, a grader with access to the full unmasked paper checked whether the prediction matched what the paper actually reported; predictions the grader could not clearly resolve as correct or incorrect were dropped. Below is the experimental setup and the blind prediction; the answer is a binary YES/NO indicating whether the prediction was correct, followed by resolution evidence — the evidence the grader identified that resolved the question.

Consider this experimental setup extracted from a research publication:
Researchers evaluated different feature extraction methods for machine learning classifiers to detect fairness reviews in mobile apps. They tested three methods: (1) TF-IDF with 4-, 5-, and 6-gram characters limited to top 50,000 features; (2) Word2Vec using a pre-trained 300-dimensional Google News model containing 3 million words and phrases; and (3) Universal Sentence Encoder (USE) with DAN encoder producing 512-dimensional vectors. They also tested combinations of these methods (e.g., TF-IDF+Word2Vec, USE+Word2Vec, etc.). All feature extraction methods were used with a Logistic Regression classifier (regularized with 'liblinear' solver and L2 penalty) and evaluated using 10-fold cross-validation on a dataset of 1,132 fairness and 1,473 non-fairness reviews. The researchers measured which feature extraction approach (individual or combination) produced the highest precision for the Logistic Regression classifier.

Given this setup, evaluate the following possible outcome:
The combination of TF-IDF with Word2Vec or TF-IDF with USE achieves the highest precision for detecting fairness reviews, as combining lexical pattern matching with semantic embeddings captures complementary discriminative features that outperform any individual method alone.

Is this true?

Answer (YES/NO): NO